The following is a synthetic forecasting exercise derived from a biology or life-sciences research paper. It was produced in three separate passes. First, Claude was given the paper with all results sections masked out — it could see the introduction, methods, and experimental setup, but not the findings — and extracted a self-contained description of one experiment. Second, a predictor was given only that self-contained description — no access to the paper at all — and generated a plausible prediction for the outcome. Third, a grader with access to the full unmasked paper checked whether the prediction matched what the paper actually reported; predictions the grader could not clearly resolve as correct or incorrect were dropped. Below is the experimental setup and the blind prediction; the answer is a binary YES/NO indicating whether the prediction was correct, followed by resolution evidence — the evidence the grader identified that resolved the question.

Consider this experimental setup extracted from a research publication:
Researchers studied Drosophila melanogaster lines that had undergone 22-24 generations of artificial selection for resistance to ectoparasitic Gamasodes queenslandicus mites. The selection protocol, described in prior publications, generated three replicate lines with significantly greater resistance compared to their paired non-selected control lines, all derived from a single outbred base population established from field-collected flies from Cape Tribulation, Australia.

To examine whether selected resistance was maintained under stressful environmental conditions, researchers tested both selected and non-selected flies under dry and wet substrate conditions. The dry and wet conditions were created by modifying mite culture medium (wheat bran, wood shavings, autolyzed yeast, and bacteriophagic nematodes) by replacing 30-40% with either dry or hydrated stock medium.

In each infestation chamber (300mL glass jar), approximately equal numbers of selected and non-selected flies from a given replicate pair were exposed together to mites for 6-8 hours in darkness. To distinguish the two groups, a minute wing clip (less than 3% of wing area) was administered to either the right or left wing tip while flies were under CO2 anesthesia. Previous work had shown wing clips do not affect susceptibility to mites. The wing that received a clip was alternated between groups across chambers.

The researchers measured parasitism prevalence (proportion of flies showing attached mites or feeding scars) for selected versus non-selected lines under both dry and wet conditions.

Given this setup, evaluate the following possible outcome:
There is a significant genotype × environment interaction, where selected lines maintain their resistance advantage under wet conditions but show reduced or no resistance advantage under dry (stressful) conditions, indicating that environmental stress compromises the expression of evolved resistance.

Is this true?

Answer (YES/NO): NO